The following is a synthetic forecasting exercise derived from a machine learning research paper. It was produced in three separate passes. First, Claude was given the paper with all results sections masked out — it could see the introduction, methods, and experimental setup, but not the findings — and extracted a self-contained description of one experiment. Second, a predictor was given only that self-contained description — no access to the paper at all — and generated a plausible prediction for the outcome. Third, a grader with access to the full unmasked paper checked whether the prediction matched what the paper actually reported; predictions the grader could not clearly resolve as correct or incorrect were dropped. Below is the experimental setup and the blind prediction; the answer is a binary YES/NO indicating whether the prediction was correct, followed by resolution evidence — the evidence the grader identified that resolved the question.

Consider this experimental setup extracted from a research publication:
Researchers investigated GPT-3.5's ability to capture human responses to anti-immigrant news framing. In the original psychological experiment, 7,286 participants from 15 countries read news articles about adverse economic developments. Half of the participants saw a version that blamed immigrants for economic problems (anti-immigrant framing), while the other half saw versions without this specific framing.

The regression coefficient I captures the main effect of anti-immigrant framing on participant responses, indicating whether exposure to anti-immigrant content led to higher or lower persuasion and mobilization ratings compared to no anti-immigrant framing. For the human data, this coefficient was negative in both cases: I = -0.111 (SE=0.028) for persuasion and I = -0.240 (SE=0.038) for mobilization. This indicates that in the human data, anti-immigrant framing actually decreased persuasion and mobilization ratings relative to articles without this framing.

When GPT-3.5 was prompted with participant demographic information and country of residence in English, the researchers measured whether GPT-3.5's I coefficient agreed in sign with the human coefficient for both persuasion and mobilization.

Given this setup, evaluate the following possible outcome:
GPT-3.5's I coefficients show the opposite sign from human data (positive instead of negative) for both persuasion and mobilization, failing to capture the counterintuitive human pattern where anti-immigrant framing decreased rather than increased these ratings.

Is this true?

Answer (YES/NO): NO